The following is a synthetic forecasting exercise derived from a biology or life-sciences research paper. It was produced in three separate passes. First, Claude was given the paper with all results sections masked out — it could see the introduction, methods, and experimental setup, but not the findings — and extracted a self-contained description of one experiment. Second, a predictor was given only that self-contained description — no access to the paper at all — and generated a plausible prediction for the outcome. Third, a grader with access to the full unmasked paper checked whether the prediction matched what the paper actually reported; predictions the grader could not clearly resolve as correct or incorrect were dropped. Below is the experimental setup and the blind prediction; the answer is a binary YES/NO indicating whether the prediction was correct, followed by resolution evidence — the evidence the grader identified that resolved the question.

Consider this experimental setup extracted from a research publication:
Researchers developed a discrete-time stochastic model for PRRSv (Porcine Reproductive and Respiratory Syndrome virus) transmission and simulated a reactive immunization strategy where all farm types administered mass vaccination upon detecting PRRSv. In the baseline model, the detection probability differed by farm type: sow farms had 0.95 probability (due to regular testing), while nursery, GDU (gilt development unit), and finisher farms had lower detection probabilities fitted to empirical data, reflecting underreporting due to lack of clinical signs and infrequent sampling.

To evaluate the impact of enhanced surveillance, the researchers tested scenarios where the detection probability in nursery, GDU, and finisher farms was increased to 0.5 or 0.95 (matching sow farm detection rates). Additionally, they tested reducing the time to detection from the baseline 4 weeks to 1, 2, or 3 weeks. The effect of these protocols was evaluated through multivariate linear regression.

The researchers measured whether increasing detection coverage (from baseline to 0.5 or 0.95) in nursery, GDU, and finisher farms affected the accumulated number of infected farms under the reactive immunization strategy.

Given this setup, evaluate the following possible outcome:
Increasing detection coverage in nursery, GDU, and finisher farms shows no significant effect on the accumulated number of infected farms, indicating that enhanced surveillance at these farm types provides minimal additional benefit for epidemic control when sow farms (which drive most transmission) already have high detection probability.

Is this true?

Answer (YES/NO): NO